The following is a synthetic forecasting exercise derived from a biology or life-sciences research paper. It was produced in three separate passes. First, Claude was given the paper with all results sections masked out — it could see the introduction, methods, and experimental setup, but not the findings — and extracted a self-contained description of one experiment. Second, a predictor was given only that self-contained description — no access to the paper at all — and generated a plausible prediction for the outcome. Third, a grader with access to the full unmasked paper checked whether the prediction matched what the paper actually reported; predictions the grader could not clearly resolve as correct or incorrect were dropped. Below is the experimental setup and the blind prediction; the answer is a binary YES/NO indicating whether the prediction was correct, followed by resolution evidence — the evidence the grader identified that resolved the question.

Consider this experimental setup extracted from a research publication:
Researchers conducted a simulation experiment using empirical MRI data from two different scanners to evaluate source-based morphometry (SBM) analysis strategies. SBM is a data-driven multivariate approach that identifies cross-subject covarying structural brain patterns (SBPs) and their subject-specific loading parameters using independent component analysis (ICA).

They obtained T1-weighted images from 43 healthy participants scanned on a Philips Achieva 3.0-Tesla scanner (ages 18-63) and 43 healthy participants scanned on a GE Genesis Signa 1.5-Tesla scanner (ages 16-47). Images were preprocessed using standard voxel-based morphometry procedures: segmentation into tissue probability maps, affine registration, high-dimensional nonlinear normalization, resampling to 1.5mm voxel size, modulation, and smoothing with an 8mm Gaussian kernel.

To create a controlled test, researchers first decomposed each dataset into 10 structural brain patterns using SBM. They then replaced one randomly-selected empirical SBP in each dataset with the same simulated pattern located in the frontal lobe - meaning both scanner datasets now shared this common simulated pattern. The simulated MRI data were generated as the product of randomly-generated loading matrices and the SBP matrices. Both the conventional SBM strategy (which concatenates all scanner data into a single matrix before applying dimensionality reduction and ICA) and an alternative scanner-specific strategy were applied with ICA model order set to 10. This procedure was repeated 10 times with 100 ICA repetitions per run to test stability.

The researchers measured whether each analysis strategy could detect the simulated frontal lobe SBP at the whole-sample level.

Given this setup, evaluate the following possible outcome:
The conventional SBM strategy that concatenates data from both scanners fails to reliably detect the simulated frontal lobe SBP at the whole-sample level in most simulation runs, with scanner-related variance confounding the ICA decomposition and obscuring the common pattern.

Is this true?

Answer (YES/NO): NO